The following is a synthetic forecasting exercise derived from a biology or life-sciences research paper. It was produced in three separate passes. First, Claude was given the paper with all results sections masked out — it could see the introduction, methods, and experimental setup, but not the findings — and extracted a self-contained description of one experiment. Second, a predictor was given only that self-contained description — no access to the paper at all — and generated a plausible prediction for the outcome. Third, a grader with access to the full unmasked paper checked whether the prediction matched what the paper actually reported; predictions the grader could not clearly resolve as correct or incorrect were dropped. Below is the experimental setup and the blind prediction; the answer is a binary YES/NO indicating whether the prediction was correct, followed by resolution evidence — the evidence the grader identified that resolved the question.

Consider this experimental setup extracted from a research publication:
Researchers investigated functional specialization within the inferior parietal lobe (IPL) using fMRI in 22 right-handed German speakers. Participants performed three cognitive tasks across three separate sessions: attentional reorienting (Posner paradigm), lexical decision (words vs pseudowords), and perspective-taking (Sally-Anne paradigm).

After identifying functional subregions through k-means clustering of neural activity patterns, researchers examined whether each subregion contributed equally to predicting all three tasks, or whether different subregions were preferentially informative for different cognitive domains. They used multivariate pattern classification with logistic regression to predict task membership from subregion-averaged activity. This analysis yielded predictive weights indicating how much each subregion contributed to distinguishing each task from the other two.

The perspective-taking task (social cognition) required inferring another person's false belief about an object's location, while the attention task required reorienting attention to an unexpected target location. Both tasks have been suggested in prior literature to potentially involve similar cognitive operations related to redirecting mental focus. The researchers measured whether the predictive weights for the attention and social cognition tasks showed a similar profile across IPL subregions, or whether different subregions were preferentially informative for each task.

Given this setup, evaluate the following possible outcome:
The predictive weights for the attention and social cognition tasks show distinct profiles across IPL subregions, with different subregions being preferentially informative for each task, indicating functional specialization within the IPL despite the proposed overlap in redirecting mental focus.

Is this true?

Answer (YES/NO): YES